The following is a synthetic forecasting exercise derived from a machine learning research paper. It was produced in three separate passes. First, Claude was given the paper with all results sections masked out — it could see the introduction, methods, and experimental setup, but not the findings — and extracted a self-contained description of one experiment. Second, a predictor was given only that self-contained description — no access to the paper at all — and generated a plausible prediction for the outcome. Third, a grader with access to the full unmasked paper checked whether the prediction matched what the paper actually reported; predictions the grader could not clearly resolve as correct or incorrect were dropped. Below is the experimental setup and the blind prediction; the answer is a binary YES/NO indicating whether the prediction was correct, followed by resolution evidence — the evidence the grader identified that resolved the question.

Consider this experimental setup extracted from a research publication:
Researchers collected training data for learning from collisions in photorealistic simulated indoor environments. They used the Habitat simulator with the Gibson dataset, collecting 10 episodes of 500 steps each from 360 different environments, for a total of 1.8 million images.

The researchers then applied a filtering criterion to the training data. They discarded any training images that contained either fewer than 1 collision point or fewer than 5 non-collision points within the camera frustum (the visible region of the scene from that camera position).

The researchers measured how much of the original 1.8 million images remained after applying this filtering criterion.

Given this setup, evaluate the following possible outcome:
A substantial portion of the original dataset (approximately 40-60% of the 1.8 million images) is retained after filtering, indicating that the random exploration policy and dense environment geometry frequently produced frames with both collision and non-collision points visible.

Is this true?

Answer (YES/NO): YES